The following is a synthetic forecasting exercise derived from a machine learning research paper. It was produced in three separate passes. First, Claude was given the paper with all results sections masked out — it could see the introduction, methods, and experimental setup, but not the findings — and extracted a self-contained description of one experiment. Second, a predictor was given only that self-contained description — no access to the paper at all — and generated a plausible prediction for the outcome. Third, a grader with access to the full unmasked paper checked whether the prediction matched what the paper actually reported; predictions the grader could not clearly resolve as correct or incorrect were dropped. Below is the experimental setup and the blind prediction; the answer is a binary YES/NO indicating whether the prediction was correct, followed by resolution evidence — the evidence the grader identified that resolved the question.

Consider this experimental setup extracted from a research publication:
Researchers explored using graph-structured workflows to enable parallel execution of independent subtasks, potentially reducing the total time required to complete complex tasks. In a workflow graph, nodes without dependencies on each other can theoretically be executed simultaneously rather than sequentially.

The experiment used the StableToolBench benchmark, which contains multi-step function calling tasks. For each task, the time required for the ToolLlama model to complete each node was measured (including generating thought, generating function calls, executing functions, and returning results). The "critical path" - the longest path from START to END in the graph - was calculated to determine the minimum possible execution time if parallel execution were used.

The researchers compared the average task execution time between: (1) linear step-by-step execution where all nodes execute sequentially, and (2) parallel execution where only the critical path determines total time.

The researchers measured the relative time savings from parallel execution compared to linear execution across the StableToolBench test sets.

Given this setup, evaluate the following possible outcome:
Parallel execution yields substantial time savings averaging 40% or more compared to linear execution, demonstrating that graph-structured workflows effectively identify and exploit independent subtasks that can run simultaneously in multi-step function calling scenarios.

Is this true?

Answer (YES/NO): YES